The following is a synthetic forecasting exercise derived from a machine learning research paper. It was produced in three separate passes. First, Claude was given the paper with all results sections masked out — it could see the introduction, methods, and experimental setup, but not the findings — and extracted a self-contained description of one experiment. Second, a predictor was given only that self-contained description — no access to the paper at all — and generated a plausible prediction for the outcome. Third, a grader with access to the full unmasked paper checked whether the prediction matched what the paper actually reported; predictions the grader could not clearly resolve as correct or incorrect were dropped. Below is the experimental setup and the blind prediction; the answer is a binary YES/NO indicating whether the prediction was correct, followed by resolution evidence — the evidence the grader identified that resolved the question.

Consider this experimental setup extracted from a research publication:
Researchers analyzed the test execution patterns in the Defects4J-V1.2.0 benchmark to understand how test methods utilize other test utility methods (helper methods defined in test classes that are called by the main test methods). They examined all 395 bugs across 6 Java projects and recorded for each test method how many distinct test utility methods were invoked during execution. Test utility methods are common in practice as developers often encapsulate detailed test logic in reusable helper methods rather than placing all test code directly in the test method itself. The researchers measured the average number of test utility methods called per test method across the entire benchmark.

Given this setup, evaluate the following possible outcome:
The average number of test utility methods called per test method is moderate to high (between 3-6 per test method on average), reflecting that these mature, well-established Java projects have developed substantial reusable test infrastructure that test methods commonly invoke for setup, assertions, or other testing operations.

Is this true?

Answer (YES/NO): YES